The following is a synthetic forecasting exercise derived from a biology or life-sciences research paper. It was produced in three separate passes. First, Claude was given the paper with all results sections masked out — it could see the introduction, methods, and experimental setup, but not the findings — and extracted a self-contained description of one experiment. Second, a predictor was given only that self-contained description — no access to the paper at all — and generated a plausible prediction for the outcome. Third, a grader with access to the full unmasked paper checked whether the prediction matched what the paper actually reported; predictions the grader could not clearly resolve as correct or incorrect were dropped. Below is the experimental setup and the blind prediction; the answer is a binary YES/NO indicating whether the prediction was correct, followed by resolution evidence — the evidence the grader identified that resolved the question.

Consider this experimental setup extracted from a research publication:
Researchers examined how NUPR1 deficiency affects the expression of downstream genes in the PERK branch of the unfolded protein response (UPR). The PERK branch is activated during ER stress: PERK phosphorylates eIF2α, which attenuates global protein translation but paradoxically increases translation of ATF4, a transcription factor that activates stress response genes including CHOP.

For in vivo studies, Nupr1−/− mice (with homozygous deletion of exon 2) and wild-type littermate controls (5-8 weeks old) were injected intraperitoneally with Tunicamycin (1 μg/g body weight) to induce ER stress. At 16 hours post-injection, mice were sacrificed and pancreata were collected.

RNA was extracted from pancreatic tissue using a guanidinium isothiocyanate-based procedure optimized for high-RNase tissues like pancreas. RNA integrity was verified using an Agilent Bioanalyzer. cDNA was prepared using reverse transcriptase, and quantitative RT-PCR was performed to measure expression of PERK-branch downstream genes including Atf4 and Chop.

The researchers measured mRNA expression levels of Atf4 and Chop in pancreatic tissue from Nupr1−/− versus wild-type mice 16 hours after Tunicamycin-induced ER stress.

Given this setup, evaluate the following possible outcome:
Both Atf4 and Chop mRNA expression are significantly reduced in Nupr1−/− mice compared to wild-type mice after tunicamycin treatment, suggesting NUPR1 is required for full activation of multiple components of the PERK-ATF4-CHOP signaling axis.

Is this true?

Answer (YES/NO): YES